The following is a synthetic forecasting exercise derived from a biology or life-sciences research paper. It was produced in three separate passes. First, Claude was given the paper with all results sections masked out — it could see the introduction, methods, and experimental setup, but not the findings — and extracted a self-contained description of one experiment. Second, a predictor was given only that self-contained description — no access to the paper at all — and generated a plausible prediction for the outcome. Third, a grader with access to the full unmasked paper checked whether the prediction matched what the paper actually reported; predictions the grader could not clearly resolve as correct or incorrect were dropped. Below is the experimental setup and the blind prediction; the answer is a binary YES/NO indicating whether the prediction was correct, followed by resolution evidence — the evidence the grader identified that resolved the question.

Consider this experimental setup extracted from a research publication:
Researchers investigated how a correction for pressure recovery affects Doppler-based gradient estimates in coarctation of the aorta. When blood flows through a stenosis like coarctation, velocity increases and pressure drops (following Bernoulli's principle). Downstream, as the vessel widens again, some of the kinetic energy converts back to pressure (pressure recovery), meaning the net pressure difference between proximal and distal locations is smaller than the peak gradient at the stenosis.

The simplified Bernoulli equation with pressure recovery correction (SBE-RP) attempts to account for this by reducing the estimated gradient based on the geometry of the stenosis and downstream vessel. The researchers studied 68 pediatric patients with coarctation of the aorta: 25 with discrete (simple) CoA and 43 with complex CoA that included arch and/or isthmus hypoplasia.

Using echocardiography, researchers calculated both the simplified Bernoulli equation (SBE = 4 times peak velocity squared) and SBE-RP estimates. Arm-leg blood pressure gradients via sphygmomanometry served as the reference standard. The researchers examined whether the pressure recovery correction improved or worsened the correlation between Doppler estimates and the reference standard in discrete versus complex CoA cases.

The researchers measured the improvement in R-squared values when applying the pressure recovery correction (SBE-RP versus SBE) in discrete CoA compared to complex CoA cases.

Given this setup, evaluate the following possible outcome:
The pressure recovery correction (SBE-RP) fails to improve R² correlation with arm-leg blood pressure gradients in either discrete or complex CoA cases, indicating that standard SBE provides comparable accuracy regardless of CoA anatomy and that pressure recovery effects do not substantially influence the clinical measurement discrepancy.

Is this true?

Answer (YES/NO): NO